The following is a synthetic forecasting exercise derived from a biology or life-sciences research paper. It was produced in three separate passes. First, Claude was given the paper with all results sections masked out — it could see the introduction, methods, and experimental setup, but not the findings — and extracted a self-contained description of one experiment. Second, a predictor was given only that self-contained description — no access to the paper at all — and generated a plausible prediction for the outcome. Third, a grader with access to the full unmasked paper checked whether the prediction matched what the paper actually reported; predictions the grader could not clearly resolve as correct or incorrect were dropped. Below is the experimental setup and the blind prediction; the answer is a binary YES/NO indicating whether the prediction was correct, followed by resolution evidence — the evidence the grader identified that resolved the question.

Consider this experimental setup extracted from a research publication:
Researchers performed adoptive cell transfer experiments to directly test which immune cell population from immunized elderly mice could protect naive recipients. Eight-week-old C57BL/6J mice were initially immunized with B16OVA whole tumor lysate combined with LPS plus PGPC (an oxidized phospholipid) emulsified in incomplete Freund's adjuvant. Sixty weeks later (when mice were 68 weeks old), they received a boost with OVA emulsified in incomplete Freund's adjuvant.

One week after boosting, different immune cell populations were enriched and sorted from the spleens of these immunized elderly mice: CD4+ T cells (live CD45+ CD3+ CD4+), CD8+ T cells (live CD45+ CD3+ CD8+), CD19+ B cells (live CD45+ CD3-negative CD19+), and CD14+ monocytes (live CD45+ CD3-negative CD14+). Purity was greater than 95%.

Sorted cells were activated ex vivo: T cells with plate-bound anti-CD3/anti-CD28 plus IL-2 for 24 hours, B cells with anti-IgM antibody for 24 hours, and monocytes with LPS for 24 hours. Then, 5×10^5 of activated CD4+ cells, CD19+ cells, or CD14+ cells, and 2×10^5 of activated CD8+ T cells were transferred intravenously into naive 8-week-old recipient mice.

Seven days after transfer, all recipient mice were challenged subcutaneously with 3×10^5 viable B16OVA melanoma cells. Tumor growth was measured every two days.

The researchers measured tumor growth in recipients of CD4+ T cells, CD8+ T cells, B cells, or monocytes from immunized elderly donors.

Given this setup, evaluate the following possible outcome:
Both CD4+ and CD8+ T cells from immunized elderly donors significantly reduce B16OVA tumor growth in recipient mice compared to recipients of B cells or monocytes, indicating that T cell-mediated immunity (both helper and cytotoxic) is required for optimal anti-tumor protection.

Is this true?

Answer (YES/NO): NO